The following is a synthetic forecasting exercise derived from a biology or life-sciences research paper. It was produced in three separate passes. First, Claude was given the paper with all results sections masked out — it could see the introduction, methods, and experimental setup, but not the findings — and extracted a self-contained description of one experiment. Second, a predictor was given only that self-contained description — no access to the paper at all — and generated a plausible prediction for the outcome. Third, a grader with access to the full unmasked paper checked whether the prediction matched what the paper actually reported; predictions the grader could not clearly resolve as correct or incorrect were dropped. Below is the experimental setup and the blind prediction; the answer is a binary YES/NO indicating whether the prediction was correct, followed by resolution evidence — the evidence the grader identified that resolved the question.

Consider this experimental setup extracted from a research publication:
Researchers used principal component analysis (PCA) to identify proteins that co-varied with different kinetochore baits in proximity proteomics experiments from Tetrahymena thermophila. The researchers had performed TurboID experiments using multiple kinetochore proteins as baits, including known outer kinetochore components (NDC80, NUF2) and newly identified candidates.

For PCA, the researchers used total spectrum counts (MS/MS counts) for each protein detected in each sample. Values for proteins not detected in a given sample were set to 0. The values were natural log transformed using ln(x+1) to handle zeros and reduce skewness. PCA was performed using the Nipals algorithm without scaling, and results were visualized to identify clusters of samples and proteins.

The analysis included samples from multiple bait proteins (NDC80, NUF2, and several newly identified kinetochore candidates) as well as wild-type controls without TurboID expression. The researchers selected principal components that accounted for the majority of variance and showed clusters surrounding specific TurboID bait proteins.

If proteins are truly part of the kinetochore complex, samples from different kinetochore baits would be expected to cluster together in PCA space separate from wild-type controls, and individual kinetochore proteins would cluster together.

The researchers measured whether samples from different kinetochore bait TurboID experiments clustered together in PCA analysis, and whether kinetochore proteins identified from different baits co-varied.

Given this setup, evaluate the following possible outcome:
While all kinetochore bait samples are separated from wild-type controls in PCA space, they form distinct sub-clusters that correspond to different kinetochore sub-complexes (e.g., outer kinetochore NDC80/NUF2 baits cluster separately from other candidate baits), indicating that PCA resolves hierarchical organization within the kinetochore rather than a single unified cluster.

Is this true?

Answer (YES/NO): NO